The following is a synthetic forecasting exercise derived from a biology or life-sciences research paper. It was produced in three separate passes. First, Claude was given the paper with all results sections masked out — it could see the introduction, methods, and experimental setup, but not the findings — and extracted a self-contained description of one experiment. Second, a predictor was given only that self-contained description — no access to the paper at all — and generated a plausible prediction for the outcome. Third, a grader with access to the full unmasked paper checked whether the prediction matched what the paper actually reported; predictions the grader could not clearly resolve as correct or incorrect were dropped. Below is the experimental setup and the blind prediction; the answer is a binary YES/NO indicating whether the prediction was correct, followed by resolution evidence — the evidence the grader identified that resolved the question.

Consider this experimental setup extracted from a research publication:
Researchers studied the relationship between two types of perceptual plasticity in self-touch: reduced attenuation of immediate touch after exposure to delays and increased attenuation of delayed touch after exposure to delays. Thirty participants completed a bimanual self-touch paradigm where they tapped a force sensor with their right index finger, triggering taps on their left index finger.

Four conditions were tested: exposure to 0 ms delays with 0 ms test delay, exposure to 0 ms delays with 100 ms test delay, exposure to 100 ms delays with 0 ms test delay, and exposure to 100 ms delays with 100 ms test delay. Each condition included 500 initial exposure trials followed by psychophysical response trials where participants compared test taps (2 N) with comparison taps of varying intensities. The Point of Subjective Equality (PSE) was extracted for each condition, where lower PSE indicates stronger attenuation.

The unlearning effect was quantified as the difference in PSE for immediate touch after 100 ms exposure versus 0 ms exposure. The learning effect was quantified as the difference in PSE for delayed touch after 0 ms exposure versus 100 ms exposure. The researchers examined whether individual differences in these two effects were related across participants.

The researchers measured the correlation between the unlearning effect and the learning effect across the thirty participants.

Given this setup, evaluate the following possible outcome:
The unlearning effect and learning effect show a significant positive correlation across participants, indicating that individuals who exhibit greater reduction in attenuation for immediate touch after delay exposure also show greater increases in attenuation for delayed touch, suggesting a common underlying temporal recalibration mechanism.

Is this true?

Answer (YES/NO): YES